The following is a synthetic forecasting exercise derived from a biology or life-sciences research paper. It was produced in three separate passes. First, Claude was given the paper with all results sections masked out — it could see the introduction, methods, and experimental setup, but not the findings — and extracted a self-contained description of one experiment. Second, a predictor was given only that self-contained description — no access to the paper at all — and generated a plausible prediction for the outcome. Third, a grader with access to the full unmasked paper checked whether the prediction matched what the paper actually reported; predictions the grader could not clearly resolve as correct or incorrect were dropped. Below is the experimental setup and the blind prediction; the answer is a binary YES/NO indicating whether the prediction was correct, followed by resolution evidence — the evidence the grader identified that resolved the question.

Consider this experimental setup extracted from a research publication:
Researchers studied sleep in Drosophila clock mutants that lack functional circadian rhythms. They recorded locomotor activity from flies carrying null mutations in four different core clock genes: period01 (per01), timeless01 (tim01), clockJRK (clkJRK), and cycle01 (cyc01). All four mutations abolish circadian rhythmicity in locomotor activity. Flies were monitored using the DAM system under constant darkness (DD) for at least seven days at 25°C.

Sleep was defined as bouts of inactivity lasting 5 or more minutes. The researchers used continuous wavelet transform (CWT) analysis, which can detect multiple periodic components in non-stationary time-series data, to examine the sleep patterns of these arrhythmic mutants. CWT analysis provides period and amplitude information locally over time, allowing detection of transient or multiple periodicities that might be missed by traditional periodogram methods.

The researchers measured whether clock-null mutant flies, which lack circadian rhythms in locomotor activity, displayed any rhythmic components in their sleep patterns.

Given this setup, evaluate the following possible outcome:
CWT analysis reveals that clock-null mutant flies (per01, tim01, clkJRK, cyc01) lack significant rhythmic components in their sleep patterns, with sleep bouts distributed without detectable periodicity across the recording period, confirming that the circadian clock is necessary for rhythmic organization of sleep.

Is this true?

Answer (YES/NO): NO